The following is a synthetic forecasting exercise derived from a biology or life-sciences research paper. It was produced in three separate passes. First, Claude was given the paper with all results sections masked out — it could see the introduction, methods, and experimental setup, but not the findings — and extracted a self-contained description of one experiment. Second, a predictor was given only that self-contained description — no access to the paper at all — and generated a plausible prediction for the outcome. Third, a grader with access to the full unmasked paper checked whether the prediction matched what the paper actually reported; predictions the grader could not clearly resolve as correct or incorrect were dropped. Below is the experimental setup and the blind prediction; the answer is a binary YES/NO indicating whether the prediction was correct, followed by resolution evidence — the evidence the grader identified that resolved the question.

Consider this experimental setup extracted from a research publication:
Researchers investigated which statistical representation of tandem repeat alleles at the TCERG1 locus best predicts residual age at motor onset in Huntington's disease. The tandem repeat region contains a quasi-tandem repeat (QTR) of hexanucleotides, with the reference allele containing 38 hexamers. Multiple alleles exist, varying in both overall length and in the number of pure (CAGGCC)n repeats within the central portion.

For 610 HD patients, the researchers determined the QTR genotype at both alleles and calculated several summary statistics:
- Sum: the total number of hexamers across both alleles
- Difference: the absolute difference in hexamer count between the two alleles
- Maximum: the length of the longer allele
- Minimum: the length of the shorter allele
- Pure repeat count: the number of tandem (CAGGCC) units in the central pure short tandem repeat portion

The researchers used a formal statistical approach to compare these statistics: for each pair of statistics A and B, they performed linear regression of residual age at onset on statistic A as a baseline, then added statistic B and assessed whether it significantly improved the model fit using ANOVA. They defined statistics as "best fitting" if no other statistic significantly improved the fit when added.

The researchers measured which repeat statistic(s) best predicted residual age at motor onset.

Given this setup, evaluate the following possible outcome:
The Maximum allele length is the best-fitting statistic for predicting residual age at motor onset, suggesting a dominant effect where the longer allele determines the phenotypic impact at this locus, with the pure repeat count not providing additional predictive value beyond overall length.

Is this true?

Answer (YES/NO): NO